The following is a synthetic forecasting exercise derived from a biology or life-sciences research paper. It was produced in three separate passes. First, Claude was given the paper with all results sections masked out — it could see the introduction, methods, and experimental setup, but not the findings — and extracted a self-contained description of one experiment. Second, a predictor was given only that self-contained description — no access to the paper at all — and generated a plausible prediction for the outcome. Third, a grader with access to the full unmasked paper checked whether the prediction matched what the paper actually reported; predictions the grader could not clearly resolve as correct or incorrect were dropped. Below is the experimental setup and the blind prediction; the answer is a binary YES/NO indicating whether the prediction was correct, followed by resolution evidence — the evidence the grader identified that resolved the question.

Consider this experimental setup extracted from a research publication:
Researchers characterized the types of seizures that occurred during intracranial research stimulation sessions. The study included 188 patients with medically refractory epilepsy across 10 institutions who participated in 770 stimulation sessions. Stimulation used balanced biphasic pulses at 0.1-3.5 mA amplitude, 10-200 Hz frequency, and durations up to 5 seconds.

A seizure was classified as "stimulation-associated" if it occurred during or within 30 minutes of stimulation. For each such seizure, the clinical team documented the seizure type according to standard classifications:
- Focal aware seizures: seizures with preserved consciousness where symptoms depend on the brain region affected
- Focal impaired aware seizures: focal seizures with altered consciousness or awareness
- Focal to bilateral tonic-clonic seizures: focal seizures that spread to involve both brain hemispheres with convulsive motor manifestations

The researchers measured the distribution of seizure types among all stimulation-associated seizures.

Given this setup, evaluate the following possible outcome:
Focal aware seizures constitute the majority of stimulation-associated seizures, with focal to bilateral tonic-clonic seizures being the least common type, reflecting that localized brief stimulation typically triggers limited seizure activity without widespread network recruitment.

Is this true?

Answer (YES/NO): YES